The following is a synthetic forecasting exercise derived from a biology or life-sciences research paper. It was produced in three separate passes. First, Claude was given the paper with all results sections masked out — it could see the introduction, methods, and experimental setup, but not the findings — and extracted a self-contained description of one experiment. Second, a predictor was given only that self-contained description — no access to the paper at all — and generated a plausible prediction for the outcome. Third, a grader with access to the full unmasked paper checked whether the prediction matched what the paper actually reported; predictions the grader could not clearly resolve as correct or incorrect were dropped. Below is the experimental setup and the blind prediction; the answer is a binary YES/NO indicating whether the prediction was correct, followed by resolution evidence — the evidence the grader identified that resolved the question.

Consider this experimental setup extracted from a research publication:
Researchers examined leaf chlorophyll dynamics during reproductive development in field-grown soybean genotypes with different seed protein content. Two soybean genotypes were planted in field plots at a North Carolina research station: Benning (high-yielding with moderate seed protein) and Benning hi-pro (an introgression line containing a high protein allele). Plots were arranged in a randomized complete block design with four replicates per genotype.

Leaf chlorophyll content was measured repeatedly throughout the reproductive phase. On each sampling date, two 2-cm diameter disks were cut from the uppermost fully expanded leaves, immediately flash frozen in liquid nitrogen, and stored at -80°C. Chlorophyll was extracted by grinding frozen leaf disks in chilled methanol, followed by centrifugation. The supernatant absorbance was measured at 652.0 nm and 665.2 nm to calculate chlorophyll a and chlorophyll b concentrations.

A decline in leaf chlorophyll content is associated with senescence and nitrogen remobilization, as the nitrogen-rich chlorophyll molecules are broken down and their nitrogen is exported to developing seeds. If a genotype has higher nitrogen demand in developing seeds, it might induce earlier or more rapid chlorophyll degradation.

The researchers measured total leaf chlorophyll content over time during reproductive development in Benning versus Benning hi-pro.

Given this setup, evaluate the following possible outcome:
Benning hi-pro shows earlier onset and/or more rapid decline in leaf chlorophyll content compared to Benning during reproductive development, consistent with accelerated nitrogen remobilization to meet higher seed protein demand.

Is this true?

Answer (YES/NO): NO